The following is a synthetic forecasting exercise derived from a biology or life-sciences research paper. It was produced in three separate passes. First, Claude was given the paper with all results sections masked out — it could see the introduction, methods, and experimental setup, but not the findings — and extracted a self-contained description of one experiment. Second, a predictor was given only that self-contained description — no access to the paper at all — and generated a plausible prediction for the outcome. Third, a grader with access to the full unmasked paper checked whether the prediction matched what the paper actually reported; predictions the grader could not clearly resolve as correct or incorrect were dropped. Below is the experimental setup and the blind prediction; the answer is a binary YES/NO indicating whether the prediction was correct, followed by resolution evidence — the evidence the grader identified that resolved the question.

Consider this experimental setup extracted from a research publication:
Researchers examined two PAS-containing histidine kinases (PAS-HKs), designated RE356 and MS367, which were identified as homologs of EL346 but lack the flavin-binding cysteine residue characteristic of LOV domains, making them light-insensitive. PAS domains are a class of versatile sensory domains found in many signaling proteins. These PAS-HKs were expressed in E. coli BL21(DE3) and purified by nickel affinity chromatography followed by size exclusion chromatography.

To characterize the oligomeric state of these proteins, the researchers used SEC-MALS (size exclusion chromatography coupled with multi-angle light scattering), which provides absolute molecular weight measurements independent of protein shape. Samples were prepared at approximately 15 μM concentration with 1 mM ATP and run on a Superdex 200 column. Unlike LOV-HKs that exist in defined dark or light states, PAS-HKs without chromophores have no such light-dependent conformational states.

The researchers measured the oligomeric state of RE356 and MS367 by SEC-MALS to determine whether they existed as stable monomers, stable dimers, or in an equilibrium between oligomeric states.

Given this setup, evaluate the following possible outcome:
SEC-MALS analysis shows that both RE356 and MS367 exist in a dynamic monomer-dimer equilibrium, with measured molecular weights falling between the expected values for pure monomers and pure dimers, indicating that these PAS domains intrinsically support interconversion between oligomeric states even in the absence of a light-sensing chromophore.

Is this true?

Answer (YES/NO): NO